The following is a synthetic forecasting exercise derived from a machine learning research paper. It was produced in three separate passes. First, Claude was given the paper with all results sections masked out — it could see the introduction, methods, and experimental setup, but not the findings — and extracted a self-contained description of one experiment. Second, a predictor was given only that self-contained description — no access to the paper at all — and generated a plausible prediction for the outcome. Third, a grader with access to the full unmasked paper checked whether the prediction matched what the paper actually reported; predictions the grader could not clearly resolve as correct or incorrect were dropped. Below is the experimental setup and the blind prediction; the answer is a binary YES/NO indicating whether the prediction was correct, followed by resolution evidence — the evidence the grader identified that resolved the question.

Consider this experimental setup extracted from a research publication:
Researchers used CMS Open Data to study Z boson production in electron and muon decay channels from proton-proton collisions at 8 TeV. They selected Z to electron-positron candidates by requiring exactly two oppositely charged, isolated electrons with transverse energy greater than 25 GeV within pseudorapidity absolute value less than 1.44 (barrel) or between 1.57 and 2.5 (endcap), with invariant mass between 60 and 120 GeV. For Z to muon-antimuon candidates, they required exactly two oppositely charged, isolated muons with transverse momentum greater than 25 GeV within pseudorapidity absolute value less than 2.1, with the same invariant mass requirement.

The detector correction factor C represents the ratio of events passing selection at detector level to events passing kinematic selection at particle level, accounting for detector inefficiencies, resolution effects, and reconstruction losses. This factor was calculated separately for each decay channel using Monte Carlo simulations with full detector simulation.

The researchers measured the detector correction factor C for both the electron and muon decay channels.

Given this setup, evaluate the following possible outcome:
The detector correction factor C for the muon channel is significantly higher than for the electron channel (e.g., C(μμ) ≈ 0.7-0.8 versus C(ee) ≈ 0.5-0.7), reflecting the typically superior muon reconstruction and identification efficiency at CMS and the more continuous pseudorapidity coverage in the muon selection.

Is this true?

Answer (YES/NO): NO